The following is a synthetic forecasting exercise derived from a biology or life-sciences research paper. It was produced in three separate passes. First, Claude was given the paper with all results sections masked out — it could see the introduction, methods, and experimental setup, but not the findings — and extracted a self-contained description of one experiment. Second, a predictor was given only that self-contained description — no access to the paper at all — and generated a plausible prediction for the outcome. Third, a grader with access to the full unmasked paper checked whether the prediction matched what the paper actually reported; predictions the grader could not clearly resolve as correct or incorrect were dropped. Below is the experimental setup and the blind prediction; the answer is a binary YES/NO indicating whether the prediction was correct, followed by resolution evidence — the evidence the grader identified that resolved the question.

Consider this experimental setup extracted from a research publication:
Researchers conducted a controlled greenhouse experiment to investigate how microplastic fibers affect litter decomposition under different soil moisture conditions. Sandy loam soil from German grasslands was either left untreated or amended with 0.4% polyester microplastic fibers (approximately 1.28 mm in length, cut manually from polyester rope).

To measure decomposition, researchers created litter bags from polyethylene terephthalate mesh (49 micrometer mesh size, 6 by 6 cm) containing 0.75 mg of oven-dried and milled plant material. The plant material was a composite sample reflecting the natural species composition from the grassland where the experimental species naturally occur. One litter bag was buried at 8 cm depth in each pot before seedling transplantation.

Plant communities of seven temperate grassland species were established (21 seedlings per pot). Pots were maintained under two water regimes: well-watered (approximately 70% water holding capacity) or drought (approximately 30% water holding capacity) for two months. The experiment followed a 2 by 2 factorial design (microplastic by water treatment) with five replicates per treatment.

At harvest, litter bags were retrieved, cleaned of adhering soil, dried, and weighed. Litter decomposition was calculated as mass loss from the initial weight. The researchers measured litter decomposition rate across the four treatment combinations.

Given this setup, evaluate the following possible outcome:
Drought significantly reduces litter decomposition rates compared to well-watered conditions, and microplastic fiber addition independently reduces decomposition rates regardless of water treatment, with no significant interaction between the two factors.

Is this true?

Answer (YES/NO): NO